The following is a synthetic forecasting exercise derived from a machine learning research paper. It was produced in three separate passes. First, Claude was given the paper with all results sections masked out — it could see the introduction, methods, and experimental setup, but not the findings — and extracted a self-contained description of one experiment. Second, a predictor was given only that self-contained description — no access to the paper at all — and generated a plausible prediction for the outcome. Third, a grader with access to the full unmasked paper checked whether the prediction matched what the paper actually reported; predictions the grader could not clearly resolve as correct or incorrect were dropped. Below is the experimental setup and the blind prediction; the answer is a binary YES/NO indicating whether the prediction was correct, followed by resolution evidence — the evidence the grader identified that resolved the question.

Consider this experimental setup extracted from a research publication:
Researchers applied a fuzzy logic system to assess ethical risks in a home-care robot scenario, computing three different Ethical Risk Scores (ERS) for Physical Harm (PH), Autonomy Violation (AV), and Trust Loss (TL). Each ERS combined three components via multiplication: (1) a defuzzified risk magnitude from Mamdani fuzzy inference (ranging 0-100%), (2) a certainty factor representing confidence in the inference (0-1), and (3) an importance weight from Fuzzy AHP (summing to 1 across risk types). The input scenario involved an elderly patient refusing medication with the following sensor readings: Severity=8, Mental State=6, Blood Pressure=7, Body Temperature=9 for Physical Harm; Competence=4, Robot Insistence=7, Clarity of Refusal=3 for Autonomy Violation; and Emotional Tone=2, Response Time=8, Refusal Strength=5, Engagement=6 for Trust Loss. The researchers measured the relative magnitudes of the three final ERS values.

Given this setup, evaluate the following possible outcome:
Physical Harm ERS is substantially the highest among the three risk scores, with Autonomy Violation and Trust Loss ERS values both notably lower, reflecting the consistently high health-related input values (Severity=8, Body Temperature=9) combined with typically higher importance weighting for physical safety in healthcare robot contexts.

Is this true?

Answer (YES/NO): YES